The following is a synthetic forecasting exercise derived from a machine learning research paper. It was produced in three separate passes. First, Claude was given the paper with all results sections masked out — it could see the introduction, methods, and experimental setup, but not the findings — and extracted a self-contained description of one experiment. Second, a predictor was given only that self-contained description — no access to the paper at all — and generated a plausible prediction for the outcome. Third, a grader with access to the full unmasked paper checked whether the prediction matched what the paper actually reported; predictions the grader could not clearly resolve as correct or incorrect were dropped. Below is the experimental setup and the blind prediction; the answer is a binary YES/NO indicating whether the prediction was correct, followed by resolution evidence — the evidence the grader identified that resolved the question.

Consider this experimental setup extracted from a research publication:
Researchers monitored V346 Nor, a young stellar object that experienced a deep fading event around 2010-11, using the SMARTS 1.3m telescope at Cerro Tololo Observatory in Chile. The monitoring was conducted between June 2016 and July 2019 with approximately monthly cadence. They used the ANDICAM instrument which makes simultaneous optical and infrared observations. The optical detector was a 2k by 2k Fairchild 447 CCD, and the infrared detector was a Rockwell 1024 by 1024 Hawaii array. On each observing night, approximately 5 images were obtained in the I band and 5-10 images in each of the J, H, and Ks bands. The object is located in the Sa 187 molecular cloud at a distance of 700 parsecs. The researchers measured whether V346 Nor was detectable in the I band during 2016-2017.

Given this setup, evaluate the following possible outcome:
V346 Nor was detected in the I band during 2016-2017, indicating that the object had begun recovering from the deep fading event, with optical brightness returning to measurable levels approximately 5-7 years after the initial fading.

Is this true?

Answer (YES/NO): NO